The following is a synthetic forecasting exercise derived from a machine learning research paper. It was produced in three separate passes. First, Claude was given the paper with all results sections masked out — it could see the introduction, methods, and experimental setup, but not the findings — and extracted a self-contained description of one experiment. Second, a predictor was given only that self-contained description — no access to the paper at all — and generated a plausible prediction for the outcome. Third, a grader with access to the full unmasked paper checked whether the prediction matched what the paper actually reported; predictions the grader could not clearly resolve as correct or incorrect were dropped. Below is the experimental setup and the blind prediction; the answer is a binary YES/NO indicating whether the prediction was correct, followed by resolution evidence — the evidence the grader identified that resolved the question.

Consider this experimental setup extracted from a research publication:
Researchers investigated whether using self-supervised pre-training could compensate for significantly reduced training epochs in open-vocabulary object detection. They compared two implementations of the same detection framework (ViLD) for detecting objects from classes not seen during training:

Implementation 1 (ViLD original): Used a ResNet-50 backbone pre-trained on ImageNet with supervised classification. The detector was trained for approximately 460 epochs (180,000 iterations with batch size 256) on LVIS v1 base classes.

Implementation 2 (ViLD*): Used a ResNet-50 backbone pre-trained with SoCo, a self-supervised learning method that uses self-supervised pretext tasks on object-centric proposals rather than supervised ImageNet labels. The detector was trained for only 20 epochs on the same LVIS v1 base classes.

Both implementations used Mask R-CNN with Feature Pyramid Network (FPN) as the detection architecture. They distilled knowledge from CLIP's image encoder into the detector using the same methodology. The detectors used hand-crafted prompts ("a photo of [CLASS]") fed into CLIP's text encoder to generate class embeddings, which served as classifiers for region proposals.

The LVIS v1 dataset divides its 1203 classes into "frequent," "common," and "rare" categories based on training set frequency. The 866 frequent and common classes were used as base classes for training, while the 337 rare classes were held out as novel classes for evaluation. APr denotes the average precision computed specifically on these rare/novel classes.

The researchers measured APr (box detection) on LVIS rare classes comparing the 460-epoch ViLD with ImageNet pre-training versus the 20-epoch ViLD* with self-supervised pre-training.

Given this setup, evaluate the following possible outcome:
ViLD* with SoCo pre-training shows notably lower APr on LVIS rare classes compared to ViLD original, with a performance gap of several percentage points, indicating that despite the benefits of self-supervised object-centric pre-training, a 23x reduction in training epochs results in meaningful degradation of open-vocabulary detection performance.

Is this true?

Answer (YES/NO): NO